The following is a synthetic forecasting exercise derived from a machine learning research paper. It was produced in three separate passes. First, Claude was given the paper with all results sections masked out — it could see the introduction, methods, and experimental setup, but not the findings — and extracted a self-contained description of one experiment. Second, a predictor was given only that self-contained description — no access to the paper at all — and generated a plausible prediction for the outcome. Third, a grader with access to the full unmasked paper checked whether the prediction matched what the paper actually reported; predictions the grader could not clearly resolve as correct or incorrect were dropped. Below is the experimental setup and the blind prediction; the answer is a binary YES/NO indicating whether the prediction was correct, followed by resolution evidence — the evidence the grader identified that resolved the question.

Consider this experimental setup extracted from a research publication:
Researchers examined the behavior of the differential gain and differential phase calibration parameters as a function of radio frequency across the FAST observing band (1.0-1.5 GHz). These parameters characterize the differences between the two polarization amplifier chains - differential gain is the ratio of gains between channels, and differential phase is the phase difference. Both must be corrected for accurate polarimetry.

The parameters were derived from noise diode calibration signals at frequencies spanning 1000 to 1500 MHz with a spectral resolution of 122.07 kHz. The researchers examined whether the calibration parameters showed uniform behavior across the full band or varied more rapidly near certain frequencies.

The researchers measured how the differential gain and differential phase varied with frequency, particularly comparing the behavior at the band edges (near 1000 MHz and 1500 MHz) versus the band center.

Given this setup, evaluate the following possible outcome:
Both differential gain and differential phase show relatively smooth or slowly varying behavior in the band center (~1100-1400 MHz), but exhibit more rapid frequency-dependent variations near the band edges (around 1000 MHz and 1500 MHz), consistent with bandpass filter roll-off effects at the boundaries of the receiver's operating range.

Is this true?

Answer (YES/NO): YES